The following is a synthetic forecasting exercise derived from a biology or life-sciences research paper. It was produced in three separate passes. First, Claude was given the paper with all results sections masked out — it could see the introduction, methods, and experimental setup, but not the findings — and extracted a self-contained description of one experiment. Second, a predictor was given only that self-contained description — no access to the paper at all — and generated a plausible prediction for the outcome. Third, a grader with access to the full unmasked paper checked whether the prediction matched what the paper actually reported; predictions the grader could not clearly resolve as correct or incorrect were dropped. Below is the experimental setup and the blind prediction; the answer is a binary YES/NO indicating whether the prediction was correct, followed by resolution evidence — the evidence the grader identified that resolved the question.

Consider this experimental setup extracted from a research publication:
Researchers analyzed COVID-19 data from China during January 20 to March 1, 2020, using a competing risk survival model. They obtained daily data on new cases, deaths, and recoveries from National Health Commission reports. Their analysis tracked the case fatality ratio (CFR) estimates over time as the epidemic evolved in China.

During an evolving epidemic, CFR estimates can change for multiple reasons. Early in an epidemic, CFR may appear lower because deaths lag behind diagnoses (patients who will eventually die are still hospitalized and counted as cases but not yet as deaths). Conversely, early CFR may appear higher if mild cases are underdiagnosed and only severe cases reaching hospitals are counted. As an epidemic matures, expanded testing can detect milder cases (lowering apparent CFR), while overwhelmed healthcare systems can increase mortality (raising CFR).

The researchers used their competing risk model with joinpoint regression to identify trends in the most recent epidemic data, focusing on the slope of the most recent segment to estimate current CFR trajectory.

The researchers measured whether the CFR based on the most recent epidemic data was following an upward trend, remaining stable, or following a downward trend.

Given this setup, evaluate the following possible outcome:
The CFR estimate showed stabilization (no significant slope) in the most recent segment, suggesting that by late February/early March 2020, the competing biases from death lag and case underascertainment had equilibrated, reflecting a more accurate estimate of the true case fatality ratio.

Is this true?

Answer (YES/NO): NO